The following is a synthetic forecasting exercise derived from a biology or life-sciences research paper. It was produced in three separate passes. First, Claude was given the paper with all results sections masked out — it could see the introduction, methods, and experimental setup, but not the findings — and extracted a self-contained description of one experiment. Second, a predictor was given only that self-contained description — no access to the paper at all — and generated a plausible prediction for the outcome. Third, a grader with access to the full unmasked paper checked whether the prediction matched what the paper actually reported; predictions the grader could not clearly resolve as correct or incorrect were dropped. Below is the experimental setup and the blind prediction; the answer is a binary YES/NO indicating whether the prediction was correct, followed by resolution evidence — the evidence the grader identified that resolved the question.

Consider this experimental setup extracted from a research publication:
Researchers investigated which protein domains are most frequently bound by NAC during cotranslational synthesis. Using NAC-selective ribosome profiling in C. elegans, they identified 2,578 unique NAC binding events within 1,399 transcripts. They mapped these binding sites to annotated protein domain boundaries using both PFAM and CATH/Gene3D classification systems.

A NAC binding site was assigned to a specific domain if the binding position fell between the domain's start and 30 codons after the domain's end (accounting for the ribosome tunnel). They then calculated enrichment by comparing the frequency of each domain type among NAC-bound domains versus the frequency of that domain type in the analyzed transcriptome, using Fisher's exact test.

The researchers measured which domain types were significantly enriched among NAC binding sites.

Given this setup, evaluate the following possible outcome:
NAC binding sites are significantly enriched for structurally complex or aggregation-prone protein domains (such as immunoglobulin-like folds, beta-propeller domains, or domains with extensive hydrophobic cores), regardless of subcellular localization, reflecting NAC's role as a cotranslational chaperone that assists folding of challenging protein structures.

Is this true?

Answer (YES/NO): NO